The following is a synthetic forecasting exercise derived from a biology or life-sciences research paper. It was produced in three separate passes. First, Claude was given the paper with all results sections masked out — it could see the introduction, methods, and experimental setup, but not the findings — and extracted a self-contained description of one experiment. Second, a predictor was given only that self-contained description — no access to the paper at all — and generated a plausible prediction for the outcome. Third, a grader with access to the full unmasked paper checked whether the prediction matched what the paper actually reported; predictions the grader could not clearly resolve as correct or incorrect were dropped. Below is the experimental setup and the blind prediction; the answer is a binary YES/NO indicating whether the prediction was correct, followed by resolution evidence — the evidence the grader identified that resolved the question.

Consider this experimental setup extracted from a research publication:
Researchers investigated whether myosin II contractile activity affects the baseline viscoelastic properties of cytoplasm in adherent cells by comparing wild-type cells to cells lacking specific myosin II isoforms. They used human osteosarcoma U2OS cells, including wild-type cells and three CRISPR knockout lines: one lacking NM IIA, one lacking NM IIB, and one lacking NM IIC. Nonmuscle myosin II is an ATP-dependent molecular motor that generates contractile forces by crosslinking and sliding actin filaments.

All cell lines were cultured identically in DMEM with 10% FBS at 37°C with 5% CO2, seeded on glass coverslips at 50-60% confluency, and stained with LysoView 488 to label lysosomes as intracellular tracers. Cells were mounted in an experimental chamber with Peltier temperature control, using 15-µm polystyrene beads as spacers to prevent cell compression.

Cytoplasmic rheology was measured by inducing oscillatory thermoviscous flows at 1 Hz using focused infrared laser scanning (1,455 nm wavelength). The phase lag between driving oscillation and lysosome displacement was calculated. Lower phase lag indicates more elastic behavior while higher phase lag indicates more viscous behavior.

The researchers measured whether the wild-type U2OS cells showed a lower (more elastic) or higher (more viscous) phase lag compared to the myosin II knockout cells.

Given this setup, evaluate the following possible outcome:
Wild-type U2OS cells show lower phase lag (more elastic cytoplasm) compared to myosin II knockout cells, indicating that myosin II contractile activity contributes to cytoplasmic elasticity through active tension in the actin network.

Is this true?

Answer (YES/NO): NO